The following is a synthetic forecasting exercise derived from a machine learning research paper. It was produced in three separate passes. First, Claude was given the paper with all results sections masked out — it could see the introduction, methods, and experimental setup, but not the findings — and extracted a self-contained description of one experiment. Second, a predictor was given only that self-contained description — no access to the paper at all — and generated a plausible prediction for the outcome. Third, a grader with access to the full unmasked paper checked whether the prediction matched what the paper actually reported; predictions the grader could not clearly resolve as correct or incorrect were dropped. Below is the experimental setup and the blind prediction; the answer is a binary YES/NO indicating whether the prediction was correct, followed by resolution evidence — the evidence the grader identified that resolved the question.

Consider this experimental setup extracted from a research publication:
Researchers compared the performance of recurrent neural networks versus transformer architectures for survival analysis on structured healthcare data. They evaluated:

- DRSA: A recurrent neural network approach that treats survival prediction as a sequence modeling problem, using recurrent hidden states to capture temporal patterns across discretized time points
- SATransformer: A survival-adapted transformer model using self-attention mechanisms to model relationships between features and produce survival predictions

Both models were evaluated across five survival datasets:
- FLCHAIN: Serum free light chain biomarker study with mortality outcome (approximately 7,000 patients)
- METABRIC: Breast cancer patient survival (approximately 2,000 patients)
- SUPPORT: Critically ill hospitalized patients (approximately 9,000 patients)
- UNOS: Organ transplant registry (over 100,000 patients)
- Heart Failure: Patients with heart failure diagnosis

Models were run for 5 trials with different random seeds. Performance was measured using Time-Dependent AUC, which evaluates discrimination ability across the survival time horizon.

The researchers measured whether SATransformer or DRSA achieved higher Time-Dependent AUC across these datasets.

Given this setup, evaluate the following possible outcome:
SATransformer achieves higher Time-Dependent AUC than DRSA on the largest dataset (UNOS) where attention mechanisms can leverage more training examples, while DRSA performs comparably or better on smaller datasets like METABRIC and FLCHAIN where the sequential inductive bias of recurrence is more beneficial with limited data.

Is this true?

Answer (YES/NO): NO